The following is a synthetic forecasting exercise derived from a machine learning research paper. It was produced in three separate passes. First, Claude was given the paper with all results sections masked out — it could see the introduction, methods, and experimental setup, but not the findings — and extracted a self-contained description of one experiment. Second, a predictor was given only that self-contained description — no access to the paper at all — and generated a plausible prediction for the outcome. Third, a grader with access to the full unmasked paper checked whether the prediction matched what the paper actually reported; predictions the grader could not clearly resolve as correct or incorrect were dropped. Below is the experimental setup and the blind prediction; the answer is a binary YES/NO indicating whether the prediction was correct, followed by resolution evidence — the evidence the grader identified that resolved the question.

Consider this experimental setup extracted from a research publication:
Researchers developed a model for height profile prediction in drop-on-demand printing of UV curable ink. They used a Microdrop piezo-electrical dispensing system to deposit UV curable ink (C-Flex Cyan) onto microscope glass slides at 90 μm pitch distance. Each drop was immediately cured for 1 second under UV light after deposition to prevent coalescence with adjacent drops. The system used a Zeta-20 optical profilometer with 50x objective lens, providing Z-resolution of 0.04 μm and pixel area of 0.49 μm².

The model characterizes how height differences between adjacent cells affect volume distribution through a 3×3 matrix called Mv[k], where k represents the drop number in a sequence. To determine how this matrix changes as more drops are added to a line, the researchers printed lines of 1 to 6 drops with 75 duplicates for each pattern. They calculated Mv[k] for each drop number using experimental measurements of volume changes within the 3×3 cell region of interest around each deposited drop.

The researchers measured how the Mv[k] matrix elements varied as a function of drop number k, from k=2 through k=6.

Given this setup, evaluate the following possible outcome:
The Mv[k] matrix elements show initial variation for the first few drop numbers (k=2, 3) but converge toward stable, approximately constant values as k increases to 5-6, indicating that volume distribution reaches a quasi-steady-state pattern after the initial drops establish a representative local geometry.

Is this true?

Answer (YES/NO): NO